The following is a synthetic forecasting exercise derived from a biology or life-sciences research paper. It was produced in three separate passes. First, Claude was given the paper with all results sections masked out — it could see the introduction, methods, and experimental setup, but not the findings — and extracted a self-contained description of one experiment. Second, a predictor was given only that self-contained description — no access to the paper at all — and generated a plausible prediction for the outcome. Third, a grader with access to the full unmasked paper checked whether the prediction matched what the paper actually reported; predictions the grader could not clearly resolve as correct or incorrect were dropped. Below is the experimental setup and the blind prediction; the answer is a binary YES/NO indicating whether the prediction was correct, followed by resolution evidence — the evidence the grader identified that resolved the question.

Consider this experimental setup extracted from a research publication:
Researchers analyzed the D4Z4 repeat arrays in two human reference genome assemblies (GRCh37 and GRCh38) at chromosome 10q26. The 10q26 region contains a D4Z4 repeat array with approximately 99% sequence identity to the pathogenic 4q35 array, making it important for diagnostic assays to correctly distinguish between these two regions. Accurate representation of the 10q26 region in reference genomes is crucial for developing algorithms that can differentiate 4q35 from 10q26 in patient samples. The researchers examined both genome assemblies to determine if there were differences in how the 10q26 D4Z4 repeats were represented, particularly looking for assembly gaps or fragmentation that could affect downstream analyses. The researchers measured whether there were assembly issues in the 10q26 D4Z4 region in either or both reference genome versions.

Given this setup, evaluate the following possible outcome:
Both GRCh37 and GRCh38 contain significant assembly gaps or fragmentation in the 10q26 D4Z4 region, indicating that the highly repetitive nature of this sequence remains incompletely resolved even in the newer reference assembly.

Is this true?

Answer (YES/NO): NO